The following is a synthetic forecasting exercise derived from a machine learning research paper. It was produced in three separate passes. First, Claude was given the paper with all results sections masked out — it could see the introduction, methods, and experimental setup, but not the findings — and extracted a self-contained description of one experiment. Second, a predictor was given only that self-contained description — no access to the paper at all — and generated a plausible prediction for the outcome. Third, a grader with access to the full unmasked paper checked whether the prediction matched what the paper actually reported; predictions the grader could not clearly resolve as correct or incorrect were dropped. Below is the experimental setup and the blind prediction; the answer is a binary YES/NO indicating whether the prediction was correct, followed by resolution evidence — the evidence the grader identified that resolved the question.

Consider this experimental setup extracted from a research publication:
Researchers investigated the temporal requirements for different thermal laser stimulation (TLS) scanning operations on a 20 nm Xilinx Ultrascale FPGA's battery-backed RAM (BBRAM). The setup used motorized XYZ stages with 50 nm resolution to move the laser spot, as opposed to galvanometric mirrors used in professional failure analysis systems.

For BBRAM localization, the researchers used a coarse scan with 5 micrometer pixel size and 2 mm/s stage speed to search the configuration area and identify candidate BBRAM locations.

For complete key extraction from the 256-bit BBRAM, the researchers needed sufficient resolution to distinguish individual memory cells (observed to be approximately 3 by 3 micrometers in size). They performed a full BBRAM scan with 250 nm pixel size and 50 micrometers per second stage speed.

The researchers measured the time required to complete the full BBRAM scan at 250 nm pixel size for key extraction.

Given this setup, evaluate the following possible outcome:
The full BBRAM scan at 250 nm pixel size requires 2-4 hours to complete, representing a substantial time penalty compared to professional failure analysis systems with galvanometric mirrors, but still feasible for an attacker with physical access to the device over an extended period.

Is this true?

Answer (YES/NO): NO